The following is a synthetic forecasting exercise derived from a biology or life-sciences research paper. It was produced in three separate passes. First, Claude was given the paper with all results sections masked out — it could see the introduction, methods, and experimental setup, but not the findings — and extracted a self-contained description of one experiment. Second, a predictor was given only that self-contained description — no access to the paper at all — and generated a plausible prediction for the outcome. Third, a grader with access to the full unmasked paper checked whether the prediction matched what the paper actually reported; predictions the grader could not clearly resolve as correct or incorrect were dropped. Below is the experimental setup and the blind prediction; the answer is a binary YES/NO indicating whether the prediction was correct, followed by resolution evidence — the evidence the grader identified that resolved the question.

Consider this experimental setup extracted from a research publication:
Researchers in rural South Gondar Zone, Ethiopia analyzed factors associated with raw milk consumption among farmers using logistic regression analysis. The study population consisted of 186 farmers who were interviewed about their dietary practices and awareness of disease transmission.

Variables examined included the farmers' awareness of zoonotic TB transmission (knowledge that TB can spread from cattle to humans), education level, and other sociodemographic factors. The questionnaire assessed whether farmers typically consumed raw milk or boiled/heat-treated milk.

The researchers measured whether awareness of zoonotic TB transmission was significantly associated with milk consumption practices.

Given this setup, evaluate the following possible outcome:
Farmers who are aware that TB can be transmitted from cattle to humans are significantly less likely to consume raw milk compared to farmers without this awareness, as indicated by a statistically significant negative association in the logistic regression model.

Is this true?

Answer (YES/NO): NO